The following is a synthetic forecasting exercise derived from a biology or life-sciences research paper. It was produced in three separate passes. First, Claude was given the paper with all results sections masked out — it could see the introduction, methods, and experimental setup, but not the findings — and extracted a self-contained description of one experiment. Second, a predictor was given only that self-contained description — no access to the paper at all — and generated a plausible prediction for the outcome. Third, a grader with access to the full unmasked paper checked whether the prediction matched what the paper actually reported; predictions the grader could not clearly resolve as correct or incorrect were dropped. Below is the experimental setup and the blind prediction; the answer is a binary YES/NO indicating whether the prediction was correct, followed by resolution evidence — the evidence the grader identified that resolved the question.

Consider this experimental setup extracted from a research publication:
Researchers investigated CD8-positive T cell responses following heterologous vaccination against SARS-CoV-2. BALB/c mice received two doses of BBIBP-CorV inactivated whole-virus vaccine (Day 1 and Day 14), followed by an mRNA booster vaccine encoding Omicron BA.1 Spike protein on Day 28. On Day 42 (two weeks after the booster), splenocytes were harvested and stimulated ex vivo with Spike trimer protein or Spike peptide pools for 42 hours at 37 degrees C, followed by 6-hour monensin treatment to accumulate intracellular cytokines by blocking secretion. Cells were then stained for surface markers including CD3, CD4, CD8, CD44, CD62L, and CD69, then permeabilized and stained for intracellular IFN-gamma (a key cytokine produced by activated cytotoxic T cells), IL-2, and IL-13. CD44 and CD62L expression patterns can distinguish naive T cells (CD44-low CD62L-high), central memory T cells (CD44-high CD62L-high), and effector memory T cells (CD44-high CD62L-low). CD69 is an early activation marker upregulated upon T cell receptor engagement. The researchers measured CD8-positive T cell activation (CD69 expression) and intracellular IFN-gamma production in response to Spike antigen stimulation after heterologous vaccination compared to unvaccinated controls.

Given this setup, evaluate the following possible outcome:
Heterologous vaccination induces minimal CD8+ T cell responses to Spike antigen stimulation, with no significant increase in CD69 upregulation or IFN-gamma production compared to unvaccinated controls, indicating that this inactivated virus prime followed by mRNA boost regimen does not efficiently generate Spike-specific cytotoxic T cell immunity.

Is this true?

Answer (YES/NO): NO